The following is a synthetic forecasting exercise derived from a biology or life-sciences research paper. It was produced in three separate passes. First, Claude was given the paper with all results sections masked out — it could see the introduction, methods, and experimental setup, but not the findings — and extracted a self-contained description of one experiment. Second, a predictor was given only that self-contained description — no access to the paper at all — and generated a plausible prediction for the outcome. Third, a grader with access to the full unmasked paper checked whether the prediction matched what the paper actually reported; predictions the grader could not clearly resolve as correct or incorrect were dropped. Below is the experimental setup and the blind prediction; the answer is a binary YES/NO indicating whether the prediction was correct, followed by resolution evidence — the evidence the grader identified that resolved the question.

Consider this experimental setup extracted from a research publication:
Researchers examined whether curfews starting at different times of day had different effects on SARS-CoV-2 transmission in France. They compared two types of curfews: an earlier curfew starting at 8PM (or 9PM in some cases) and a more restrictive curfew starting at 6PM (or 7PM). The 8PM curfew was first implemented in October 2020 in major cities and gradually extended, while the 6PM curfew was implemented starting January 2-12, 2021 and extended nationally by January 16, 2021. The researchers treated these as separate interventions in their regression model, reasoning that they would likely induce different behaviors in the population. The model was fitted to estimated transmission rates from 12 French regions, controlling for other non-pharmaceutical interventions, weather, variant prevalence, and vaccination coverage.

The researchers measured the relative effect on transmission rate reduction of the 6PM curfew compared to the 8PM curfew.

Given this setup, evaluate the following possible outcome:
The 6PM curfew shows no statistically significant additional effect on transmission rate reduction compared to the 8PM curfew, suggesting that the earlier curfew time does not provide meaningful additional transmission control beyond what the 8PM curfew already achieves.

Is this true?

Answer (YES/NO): YES